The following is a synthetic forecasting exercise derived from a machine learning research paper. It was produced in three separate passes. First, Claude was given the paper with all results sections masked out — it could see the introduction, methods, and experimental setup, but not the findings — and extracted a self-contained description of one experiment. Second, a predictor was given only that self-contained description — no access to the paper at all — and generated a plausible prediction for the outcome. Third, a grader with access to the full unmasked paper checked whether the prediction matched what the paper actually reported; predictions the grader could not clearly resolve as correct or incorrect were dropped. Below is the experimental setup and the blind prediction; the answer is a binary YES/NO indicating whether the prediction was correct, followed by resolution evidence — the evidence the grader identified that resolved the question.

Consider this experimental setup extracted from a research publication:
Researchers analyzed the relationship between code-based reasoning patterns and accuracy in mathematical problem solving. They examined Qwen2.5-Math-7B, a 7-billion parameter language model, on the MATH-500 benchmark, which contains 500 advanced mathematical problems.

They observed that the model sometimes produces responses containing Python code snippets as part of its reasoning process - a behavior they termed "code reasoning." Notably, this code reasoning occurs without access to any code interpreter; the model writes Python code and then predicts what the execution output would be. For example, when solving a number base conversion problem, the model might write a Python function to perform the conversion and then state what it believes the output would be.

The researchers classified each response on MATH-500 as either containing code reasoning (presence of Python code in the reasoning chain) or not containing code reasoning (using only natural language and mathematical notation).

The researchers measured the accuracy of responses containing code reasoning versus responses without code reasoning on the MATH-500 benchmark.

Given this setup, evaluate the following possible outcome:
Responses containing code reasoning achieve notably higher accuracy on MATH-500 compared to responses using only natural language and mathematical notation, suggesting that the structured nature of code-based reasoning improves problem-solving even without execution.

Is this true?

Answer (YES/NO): YES